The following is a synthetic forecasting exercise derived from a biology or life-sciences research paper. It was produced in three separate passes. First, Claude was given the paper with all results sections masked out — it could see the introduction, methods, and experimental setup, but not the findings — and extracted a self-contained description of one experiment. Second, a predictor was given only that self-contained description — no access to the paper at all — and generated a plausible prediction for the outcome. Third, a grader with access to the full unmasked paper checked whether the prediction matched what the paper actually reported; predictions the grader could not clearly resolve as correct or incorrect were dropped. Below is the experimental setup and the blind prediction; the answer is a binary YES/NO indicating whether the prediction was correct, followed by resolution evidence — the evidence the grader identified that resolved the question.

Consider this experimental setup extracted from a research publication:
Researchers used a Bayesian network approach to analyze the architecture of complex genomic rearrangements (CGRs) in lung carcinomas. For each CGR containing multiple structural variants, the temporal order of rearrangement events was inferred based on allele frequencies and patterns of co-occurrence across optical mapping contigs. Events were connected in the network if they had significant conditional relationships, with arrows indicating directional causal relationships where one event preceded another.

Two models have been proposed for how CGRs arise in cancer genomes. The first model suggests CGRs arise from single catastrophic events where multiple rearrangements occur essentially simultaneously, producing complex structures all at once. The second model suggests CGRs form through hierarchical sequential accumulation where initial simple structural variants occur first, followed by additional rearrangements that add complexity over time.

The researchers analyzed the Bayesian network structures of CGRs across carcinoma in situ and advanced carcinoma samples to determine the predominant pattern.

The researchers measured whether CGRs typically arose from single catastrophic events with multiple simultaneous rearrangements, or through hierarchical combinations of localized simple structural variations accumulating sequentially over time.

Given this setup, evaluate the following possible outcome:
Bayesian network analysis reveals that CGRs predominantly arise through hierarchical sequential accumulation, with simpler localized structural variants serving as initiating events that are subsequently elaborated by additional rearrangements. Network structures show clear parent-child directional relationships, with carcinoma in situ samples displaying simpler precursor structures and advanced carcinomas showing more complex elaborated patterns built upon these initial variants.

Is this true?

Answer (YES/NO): YES